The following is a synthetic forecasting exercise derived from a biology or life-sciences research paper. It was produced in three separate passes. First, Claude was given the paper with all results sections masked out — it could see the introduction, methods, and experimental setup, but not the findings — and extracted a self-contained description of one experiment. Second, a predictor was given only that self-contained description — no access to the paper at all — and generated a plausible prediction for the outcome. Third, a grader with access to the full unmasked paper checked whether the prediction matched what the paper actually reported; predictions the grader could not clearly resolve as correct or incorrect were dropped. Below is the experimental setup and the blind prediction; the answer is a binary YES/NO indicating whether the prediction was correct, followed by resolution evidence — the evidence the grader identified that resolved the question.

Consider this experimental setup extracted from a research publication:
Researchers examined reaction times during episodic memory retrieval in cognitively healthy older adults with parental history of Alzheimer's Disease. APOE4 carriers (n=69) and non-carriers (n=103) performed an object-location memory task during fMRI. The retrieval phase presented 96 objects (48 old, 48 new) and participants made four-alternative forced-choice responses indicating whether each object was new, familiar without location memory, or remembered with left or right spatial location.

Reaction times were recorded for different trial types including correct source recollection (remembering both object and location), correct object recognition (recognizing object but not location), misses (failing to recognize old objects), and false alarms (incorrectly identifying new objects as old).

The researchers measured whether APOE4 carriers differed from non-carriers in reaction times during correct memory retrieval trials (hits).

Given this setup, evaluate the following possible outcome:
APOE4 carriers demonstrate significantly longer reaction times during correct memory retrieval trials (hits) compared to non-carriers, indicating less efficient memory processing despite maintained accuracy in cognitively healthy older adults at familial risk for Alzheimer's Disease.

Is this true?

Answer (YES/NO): NO